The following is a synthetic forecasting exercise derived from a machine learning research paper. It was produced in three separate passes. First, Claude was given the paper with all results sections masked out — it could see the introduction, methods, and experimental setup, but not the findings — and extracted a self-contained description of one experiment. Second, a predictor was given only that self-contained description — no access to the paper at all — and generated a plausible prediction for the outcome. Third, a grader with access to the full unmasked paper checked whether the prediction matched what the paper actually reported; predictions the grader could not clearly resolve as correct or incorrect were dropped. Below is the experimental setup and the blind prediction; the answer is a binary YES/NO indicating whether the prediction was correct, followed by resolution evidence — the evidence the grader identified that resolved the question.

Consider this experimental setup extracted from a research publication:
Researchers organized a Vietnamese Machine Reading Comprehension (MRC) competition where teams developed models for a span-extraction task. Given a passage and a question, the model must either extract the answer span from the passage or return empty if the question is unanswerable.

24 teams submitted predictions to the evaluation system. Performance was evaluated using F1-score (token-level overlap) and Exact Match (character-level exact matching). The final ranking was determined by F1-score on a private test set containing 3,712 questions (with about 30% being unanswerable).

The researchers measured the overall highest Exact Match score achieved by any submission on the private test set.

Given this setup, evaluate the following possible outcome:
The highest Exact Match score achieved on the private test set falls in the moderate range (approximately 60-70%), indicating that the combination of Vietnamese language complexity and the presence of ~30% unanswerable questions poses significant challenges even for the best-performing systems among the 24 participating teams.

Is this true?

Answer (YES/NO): YES